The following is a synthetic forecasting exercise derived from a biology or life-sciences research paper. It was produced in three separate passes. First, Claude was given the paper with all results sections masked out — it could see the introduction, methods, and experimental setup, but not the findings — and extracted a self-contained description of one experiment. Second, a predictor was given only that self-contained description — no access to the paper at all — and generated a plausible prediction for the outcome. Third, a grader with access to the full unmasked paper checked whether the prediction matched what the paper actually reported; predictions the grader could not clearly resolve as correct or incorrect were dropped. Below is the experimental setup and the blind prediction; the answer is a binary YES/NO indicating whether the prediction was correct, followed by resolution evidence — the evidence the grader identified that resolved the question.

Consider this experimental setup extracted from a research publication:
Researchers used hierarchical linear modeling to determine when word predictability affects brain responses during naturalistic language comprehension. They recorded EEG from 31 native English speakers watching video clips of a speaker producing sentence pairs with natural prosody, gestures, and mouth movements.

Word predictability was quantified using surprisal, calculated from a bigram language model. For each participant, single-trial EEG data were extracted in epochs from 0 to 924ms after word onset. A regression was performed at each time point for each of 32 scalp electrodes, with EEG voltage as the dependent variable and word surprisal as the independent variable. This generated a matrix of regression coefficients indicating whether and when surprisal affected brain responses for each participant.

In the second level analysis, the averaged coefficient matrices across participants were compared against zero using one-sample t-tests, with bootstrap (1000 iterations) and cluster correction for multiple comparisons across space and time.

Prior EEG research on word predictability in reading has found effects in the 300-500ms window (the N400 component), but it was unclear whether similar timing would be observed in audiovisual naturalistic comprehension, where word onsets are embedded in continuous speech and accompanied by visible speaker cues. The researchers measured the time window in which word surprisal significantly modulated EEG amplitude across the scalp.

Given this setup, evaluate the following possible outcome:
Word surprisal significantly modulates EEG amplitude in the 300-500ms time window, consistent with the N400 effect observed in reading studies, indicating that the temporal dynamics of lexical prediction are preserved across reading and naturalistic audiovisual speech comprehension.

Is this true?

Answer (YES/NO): NO